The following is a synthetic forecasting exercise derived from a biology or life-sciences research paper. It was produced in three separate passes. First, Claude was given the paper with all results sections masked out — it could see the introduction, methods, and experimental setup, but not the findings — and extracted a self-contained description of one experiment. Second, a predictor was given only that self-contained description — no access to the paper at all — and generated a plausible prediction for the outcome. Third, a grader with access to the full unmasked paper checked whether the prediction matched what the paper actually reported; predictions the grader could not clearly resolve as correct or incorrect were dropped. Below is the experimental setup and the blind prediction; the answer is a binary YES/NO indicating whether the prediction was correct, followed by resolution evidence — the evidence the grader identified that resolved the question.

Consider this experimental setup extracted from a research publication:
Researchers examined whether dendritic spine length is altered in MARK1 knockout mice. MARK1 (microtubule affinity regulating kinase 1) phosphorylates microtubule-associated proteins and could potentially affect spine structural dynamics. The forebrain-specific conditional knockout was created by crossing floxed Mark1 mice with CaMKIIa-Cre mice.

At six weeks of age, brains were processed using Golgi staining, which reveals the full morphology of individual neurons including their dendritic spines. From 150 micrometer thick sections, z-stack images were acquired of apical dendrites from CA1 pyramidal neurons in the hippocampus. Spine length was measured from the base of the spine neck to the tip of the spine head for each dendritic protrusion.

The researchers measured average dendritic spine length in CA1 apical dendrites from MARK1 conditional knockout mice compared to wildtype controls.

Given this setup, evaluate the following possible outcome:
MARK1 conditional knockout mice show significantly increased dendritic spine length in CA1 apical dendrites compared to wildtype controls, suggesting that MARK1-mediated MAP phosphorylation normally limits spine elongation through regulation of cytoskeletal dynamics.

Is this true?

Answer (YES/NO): NO